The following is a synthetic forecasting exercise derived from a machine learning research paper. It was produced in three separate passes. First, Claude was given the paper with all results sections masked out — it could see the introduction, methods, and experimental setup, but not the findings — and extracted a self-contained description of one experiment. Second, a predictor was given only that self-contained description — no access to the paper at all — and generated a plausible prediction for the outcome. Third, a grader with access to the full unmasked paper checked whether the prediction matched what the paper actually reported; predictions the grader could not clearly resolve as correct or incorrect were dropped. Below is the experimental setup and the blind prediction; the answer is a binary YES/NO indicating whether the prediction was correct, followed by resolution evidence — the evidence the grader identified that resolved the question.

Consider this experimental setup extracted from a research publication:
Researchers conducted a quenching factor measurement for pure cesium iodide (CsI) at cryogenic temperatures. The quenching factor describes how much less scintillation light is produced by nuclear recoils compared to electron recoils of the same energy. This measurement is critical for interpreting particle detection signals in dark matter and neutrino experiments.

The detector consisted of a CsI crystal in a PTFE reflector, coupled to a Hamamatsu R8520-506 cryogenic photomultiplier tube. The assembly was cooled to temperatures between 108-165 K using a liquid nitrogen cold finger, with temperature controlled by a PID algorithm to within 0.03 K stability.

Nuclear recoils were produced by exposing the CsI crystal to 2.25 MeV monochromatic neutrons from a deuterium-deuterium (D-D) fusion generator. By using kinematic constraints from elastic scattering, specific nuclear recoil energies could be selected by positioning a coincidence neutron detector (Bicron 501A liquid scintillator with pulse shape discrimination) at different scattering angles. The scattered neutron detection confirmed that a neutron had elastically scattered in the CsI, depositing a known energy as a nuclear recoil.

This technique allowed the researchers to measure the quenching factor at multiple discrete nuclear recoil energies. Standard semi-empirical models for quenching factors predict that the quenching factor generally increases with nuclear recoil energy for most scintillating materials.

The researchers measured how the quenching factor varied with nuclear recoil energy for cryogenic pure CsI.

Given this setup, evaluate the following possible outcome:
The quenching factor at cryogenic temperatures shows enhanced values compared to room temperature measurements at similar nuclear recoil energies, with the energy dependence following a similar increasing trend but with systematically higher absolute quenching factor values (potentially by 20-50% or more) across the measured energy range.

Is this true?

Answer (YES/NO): NO